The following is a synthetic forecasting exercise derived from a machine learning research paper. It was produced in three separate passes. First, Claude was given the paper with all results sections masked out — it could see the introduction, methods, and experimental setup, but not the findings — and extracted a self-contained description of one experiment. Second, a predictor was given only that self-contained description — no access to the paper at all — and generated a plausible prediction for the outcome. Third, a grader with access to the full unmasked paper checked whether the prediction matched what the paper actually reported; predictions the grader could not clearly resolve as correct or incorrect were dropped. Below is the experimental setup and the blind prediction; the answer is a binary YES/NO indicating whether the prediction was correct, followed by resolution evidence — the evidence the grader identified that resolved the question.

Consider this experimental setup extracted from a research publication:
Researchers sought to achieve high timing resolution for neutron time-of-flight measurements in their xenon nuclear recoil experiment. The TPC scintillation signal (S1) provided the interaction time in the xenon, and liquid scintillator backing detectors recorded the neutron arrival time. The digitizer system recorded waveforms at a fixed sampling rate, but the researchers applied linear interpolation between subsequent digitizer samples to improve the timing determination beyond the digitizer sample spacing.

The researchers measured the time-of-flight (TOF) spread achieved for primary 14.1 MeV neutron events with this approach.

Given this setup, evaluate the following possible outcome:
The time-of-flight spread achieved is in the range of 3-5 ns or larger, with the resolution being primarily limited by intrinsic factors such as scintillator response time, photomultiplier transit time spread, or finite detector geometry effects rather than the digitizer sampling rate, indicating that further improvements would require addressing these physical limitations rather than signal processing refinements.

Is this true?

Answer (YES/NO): NO